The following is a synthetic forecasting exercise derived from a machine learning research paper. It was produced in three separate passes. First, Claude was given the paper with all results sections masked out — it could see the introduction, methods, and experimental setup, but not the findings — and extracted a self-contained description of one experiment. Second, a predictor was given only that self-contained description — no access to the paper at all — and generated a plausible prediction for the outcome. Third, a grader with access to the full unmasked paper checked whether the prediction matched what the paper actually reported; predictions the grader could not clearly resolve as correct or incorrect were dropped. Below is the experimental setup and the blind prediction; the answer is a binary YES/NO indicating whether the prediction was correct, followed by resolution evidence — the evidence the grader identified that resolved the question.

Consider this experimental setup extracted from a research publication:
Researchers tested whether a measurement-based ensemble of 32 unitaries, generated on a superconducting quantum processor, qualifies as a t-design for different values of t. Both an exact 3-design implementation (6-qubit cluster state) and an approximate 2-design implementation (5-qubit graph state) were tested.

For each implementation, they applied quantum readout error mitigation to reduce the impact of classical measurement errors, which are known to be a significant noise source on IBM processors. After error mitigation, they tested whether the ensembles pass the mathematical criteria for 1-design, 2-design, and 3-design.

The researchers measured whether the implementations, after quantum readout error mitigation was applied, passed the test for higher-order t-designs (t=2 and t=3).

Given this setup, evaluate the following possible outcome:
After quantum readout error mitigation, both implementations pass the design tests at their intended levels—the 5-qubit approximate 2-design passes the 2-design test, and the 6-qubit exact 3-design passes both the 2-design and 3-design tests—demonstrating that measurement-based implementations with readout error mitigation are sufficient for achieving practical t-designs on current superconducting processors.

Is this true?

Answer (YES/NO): NO